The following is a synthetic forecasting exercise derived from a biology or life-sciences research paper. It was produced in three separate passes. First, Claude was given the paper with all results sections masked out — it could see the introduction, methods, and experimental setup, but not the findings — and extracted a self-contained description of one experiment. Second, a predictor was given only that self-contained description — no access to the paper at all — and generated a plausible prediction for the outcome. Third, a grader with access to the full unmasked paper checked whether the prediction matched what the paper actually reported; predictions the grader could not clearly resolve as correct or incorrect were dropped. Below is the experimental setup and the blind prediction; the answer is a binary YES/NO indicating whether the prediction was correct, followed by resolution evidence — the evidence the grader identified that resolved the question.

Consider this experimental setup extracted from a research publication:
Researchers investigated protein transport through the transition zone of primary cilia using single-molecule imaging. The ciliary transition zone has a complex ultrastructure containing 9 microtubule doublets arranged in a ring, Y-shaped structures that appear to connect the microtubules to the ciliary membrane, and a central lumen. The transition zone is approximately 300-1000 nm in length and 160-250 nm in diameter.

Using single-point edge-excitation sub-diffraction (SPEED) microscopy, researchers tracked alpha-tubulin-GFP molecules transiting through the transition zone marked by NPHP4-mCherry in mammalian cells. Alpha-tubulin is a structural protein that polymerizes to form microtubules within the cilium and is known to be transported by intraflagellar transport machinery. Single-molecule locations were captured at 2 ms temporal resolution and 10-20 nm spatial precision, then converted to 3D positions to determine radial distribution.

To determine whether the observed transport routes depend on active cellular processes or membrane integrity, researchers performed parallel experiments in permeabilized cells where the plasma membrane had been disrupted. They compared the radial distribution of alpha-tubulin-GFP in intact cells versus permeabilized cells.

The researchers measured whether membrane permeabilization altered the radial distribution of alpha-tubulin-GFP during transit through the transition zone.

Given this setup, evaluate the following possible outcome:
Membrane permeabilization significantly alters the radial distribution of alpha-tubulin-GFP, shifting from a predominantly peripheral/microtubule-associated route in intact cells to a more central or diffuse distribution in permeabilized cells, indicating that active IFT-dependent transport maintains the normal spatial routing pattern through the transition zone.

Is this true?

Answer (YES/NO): NO